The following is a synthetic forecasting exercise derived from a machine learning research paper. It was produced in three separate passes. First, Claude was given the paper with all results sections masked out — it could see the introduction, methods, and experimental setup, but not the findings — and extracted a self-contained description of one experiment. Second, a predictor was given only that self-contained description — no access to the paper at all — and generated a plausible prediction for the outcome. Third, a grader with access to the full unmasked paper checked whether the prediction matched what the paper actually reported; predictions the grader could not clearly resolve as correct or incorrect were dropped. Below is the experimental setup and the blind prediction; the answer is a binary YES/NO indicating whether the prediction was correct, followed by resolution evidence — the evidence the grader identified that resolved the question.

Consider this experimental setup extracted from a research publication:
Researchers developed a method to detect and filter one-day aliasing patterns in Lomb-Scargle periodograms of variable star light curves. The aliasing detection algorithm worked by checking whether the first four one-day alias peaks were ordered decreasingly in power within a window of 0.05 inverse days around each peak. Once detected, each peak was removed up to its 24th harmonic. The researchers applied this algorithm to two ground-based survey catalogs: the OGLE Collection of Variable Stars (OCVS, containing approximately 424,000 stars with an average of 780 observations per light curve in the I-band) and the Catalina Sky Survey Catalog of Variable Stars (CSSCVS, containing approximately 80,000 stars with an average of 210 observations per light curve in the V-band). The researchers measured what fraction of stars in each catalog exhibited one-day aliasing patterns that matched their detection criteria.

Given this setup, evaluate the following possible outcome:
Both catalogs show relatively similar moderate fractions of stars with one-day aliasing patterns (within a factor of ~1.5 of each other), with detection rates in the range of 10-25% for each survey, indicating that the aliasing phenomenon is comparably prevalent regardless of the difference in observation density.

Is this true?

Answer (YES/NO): NO